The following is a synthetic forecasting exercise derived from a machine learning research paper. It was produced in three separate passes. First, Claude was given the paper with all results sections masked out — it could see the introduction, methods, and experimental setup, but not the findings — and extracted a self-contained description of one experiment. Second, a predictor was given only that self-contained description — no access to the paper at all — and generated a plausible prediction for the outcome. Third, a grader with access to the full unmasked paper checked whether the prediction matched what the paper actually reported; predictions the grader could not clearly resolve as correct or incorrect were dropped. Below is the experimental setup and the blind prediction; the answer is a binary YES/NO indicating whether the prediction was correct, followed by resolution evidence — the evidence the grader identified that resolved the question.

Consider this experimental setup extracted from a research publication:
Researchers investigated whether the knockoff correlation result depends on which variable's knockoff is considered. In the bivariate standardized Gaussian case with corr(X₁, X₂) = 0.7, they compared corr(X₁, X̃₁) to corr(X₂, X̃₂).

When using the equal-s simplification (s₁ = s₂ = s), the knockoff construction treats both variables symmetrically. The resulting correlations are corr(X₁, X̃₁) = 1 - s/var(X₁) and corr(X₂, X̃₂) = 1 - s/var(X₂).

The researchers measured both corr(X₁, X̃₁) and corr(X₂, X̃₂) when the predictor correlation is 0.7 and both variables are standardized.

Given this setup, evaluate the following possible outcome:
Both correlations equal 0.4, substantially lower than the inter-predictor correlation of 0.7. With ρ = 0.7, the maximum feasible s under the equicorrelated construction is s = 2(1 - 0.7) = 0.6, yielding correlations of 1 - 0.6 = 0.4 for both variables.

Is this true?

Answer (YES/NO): YES